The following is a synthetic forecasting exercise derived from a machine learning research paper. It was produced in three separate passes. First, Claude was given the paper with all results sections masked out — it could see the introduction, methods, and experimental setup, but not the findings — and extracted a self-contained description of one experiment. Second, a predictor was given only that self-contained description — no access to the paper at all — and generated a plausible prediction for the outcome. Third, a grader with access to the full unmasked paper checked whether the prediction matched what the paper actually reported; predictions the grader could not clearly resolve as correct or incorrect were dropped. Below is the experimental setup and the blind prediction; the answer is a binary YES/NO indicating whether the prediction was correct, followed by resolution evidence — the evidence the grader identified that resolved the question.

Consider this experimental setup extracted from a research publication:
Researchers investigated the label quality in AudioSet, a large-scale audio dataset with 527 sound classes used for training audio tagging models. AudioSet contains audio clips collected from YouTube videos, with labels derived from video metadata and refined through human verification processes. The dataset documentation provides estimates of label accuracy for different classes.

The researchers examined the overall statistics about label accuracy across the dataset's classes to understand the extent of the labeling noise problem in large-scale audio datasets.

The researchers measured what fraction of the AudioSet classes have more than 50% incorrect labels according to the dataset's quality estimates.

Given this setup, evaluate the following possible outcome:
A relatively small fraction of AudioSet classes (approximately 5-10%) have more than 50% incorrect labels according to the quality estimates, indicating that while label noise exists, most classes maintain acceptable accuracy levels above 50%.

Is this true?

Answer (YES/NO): NO